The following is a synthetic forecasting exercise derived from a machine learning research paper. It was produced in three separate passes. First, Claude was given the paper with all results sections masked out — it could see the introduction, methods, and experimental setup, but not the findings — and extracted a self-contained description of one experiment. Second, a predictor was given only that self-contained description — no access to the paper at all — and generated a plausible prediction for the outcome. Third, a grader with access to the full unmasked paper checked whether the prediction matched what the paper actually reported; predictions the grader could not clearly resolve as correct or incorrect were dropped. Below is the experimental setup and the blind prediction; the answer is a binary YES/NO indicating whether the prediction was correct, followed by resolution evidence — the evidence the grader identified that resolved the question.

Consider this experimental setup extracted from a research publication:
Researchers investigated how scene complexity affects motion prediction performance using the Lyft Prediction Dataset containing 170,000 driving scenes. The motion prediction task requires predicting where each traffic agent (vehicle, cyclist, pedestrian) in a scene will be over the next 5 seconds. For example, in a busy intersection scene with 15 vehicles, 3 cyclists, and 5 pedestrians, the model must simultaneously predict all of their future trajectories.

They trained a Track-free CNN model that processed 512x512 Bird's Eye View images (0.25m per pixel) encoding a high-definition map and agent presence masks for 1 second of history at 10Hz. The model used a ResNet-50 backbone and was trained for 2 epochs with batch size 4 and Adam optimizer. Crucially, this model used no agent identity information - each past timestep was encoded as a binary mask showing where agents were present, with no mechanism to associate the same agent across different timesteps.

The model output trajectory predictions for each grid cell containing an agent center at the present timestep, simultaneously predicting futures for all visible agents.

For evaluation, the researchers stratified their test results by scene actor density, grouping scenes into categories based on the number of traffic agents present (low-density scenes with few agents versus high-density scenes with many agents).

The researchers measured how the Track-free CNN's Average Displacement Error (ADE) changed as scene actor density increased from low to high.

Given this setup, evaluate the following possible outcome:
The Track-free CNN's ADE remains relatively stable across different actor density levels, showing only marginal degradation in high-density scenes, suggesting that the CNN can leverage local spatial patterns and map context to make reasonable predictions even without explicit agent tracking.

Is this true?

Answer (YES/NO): NO